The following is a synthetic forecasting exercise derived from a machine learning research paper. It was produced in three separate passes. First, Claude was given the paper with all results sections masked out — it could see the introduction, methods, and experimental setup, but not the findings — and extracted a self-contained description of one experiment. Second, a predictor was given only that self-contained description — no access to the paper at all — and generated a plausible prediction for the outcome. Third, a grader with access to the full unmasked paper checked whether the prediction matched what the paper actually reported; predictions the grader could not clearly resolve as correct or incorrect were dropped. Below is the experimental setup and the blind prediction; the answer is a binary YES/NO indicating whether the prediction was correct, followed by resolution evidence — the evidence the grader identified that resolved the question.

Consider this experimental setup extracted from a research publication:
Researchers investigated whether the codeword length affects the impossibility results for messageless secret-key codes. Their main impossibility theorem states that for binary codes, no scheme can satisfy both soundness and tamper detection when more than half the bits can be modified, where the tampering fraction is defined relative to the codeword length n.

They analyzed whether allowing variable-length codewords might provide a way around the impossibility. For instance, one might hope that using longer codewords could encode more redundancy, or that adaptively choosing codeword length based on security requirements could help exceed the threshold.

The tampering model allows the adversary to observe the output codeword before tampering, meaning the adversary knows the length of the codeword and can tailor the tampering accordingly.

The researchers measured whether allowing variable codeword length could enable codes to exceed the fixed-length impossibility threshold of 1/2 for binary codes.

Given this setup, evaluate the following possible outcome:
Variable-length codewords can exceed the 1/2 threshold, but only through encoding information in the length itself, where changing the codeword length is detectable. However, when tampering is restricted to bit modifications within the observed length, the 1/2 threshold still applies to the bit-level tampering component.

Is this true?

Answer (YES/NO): NO